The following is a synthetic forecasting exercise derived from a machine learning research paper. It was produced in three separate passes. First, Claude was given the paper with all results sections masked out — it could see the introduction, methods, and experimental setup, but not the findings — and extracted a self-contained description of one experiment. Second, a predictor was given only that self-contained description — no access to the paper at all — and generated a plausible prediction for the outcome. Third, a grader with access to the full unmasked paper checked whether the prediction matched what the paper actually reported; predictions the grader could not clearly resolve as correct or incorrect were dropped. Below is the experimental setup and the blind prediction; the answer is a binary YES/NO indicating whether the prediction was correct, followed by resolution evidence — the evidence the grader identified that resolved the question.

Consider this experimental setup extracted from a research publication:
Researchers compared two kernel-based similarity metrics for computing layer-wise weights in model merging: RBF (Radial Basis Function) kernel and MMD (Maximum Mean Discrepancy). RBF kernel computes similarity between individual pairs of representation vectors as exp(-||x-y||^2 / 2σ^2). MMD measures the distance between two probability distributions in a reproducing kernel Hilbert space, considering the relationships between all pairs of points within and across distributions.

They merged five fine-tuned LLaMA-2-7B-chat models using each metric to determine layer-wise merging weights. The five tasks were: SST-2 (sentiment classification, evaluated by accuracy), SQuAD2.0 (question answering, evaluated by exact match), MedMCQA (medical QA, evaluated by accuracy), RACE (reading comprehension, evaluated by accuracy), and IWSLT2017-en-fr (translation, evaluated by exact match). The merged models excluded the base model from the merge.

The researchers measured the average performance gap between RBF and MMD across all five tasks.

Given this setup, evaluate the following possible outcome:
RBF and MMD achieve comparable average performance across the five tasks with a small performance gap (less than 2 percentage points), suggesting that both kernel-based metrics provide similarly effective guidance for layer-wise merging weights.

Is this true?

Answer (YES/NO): NO